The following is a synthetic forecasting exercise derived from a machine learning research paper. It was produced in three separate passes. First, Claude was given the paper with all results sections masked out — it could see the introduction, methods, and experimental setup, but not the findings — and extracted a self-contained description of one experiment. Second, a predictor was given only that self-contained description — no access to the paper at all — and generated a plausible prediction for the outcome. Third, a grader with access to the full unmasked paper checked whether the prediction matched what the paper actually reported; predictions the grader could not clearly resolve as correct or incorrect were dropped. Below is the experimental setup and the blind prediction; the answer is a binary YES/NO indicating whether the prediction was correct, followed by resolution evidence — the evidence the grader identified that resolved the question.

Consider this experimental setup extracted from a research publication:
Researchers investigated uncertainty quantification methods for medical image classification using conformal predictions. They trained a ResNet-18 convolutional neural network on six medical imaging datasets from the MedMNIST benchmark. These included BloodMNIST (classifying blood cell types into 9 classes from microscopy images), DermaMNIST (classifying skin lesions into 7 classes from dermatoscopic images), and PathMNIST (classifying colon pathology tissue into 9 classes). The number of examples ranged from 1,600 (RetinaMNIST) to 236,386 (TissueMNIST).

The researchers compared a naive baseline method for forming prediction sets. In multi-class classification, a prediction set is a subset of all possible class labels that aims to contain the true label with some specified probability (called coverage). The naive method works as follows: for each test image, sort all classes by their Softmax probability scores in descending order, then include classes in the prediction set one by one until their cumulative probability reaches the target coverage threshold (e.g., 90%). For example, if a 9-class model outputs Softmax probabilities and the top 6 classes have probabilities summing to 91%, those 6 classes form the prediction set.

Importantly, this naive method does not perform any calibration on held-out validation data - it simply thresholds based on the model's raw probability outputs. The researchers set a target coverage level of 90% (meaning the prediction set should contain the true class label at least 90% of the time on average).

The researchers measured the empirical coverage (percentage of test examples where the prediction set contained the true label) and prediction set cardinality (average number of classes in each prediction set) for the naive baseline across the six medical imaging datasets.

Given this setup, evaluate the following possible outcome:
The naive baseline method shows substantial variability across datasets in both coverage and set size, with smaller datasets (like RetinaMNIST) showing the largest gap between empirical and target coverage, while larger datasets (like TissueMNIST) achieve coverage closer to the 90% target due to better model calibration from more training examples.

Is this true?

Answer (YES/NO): NO